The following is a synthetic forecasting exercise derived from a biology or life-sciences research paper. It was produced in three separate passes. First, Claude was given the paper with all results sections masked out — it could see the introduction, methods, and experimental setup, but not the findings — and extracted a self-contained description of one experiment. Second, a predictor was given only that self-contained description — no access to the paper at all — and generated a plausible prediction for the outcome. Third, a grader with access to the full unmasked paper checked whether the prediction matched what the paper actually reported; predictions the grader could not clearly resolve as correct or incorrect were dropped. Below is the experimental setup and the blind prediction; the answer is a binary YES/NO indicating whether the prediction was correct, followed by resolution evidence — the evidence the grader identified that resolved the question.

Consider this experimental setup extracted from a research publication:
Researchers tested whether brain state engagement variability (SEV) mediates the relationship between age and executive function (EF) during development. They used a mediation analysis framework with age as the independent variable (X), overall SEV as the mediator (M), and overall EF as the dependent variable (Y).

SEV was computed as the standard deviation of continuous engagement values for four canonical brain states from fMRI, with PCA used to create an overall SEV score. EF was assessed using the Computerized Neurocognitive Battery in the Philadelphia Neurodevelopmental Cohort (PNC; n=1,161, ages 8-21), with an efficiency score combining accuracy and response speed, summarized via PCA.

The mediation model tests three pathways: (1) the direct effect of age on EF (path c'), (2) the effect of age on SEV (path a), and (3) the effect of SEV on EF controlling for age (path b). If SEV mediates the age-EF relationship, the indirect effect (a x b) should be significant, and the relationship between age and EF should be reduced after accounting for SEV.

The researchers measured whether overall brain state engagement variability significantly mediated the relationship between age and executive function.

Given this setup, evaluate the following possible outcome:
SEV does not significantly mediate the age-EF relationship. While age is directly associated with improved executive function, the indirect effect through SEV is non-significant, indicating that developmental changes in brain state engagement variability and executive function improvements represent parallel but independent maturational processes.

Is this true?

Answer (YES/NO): NO